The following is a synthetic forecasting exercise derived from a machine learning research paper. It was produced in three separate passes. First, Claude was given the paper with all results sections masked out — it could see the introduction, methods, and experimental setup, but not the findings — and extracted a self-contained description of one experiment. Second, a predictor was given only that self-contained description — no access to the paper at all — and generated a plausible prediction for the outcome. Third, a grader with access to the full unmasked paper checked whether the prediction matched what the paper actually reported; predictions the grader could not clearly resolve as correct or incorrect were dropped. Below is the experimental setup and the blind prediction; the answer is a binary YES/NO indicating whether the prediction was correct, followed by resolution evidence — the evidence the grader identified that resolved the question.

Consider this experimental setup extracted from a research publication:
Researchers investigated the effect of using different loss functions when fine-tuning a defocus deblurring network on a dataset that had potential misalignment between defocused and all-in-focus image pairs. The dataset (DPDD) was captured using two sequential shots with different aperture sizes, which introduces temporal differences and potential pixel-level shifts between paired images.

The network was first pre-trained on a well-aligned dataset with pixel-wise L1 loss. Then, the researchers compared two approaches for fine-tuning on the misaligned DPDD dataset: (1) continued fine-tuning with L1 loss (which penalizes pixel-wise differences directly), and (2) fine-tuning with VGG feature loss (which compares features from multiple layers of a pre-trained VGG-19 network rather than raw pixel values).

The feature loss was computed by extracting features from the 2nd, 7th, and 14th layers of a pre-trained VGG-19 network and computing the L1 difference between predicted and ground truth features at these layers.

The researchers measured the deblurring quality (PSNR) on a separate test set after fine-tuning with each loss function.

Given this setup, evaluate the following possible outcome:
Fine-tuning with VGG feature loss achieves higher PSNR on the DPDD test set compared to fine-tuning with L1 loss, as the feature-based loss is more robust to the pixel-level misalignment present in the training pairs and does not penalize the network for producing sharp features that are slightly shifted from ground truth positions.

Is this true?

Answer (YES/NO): NO